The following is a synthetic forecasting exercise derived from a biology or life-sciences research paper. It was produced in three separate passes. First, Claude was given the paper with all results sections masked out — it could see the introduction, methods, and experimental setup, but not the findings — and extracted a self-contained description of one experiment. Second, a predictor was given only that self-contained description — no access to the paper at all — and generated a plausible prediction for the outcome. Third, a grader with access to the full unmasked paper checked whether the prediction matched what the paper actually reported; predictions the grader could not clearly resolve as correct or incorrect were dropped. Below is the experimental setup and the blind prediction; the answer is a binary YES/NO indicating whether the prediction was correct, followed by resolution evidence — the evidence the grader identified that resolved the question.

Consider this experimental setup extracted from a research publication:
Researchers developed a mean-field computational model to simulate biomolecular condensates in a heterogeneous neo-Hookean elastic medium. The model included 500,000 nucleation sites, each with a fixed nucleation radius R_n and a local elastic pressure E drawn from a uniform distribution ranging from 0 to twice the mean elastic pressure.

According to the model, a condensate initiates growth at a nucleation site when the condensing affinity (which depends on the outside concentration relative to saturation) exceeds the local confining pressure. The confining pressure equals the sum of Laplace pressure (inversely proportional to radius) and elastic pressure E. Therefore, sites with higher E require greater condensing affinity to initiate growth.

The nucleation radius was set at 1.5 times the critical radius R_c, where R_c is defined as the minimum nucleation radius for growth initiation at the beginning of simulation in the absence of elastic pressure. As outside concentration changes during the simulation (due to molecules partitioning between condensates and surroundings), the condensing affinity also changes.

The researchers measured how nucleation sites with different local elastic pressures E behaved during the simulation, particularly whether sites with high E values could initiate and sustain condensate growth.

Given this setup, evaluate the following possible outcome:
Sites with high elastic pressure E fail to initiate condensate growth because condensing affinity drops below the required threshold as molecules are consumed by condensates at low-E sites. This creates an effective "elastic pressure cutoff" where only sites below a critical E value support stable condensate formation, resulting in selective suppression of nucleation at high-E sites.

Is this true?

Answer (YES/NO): YES